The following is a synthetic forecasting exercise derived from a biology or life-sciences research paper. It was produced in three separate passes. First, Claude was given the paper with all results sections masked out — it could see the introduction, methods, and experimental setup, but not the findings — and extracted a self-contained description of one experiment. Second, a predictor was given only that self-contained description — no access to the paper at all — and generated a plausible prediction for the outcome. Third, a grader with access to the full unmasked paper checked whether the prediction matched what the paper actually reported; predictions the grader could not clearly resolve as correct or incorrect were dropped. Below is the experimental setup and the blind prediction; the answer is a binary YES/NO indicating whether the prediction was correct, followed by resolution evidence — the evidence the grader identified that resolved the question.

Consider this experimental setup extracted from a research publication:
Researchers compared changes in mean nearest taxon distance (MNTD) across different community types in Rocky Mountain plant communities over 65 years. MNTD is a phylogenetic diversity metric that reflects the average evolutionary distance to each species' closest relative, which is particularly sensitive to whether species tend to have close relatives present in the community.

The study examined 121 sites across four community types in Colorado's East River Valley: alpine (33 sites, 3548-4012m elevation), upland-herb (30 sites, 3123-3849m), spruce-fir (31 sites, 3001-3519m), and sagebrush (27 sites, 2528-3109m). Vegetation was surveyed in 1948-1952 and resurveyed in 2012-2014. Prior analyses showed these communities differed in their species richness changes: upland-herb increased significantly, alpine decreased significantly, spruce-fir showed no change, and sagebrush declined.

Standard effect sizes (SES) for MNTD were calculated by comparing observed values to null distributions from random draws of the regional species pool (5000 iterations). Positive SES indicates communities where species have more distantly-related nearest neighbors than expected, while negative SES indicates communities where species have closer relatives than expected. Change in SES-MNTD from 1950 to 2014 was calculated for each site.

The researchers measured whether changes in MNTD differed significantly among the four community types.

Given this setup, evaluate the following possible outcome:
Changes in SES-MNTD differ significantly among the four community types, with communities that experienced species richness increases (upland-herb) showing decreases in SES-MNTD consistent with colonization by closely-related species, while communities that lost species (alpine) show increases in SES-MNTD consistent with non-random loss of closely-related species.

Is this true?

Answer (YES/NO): NO